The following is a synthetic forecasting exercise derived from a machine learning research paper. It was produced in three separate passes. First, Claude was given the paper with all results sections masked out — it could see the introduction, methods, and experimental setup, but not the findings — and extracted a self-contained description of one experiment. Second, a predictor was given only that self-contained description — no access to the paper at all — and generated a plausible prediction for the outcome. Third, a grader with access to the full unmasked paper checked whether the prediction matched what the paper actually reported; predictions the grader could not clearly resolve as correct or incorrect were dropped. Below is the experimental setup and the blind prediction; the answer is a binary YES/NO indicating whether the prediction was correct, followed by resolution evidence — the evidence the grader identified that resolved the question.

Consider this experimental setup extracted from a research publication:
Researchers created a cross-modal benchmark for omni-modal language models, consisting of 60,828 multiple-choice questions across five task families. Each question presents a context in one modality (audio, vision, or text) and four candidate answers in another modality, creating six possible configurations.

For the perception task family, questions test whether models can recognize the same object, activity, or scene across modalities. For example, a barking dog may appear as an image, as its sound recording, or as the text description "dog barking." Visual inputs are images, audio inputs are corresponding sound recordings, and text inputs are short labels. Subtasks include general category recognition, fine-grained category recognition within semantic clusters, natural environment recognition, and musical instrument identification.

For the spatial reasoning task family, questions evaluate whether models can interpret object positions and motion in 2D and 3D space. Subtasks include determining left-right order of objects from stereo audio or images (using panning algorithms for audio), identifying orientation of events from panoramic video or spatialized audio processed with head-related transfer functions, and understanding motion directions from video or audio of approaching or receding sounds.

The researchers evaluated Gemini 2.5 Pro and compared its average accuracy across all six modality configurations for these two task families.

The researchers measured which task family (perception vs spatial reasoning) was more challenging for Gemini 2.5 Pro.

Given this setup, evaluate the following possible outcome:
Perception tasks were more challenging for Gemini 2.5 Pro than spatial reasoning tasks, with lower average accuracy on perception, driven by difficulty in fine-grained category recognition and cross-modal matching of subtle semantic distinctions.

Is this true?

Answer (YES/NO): NO